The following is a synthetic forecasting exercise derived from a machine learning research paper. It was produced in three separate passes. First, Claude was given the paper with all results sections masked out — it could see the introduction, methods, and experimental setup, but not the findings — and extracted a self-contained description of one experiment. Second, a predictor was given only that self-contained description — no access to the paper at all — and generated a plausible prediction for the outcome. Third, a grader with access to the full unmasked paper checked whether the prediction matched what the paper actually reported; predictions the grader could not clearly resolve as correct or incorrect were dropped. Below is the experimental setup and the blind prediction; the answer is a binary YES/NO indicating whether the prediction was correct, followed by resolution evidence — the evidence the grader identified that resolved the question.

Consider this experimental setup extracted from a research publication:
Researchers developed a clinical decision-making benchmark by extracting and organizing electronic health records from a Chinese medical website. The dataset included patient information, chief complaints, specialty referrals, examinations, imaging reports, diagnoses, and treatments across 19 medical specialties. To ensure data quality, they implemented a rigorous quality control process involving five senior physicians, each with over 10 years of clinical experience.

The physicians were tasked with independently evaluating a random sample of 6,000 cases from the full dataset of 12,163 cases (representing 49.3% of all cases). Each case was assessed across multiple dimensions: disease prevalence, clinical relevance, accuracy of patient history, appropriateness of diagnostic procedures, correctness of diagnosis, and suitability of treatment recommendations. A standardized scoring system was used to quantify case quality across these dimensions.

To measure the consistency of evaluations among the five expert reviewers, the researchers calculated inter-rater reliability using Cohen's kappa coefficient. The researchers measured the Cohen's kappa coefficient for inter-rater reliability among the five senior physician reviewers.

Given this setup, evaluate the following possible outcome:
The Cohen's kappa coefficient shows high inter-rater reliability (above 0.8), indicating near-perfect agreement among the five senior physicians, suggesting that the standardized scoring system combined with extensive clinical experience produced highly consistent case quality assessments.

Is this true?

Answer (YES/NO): YES